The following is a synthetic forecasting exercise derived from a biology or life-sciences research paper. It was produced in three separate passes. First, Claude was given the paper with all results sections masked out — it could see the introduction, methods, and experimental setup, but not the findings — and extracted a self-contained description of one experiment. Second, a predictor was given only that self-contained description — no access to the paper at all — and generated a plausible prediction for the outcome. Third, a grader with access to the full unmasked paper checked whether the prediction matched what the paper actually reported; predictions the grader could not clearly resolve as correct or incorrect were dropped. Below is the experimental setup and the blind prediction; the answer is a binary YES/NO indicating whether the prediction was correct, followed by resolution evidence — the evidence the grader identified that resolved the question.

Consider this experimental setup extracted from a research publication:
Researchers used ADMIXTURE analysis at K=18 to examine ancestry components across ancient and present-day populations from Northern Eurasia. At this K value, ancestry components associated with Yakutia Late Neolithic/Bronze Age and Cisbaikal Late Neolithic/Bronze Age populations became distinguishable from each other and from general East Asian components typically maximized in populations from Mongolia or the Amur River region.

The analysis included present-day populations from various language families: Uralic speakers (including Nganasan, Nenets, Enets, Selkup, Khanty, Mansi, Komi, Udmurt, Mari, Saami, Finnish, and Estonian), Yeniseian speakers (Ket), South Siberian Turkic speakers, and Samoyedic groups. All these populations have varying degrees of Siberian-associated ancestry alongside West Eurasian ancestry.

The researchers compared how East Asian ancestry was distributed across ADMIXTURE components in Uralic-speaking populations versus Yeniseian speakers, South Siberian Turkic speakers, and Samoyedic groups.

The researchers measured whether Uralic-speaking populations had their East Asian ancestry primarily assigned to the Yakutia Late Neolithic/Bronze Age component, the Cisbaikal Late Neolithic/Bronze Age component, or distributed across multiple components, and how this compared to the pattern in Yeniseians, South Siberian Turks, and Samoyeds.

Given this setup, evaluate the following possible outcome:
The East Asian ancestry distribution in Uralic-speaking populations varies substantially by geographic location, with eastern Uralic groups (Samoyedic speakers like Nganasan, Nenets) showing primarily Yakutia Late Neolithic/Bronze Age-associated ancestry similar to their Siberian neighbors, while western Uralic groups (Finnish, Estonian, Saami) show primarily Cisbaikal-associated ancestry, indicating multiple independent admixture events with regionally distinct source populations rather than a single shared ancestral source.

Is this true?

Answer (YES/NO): NO